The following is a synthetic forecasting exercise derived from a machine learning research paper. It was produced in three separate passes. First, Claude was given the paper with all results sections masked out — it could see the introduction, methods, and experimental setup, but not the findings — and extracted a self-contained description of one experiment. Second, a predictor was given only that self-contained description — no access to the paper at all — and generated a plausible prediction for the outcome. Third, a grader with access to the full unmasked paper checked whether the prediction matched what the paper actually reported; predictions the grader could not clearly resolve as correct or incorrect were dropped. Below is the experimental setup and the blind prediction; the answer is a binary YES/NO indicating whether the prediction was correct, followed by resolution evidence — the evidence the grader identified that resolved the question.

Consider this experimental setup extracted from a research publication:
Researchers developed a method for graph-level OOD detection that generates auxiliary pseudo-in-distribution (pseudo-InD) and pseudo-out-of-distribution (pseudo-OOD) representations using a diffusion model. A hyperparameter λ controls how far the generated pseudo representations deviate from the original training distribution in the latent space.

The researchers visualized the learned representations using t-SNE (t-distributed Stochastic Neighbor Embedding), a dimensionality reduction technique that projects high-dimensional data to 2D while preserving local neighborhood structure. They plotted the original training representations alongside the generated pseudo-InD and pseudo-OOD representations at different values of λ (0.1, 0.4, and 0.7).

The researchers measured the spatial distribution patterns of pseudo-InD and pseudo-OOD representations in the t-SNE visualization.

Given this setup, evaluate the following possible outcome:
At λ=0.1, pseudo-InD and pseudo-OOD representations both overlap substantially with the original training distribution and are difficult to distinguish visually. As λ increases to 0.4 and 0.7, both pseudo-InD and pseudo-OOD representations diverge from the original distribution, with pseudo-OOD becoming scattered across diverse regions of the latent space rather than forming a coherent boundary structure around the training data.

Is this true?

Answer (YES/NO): NO